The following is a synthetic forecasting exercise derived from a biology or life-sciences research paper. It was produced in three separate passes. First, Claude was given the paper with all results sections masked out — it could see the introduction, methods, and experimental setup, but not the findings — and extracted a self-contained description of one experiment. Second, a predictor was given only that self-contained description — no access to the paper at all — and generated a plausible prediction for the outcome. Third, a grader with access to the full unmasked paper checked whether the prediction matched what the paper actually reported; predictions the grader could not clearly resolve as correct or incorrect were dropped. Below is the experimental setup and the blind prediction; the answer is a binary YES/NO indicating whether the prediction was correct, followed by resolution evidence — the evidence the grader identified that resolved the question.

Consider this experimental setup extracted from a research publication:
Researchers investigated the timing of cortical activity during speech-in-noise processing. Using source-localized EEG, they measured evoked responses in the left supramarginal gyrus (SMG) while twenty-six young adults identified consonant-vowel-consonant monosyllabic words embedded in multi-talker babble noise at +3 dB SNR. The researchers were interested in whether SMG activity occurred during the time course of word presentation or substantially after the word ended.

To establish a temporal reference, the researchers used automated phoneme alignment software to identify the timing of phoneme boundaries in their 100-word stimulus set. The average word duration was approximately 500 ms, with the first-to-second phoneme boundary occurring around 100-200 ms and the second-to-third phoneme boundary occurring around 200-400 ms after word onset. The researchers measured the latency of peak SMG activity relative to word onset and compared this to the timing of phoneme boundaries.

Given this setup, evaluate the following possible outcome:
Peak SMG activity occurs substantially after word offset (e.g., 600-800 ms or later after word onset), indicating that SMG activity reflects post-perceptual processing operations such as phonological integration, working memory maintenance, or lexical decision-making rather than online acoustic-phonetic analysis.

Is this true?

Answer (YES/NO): NO